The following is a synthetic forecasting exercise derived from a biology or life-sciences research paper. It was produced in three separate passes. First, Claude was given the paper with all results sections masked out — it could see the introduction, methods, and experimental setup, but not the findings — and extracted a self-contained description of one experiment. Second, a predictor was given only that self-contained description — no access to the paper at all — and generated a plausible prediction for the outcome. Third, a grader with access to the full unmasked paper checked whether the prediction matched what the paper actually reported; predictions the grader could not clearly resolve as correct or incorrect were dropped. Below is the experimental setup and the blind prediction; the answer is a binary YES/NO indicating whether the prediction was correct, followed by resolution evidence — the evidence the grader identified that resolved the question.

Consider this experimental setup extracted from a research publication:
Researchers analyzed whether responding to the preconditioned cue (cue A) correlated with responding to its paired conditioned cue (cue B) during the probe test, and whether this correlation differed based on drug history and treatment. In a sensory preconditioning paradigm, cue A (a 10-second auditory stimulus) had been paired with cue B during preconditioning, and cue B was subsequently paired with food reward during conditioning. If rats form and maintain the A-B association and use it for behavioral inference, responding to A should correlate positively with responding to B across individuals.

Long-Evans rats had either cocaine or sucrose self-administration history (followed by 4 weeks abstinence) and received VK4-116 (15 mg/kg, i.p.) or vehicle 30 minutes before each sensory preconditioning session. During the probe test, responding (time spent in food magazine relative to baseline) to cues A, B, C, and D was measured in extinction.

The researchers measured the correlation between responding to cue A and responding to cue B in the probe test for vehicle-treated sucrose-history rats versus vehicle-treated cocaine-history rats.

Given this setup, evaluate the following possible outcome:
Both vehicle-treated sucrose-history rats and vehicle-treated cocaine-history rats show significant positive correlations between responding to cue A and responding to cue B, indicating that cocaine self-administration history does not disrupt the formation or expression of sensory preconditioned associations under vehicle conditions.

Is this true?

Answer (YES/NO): NO